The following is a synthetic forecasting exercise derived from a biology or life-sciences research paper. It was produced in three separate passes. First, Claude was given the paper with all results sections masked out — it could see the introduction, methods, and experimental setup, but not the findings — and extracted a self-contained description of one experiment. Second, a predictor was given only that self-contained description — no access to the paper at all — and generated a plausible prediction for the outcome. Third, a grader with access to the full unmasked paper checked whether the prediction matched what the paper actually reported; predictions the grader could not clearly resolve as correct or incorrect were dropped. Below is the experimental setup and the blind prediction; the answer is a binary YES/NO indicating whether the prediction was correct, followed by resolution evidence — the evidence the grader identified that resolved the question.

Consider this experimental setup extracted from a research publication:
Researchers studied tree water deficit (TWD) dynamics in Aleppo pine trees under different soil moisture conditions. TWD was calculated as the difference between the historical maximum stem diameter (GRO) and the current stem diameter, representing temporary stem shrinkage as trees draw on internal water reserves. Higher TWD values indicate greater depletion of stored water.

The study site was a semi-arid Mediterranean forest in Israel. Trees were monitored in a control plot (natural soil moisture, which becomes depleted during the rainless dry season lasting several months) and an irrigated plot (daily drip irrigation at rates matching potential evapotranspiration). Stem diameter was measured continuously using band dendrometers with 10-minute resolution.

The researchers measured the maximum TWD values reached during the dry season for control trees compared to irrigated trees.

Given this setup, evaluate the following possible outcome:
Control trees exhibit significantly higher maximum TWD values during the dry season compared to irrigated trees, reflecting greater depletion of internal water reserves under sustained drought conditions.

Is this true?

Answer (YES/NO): YES